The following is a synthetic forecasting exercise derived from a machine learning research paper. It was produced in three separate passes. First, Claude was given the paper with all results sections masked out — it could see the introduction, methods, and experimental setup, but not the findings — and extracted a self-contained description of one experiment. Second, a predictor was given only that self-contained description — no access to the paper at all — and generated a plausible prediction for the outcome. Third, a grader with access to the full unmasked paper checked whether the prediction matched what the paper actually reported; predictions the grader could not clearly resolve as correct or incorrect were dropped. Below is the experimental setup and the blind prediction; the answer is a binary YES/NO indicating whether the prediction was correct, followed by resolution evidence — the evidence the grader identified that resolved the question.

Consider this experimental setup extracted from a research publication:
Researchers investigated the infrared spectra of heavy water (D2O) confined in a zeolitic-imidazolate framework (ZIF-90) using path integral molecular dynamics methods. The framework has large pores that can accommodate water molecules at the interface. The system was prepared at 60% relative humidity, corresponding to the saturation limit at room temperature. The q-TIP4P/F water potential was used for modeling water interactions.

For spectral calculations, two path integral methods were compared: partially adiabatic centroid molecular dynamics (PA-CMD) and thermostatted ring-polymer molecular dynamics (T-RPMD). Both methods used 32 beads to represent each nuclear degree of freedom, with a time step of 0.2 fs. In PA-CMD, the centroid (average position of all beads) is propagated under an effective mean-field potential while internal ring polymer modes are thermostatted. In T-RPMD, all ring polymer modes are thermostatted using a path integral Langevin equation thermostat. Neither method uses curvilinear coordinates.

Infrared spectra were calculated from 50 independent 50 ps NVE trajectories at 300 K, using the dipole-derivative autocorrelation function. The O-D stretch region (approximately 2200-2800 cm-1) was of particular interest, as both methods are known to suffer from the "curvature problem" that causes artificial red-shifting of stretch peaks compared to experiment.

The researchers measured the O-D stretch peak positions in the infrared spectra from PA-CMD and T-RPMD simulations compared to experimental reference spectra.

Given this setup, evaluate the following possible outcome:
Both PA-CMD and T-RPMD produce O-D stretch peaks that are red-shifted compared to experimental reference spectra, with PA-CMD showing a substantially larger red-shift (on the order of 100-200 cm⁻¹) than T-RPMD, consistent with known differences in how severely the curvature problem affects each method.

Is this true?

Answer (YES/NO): NO